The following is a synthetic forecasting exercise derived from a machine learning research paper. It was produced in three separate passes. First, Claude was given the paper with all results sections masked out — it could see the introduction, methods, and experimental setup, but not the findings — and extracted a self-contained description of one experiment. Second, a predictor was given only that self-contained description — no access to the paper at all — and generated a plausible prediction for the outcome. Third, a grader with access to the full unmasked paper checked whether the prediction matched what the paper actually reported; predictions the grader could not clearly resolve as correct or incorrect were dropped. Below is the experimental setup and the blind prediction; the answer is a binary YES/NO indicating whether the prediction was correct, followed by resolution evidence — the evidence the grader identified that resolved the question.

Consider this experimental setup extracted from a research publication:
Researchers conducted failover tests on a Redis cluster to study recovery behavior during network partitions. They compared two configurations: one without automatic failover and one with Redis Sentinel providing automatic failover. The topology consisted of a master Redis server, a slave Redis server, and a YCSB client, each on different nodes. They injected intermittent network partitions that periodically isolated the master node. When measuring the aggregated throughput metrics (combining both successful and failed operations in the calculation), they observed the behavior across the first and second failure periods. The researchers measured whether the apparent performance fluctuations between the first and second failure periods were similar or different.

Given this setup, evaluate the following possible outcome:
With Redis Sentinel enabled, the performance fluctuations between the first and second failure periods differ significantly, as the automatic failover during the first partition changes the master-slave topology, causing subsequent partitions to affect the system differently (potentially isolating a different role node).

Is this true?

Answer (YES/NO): NO